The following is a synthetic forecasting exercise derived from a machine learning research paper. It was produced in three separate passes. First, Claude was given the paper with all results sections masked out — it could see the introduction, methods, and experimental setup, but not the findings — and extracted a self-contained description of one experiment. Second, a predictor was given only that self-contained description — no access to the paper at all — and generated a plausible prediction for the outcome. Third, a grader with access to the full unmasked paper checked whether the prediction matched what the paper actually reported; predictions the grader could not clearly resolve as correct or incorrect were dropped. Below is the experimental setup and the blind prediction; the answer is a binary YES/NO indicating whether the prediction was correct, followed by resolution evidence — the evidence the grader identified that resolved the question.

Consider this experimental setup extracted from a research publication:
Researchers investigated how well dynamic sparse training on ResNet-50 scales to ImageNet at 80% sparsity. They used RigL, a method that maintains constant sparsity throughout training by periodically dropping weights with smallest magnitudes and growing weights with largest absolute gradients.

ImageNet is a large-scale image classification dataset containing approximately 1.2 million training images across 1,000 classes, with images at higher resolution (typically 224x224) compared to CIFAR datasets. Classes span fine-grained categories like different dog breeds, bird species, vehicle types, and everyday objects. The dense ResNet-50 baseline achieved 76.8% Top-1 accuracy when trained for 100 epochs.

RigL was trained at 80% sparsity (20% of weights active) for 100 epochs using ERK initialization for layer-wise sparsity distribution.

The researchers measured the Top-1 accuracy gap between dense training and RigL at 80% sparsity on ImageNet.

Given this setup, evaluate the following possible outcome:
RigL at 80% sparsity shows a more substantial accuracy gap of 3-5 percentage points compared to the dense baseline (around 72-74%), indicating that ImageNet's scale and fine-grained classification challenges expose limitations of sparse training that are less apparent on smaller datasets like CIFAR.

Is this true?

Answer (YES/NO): NO